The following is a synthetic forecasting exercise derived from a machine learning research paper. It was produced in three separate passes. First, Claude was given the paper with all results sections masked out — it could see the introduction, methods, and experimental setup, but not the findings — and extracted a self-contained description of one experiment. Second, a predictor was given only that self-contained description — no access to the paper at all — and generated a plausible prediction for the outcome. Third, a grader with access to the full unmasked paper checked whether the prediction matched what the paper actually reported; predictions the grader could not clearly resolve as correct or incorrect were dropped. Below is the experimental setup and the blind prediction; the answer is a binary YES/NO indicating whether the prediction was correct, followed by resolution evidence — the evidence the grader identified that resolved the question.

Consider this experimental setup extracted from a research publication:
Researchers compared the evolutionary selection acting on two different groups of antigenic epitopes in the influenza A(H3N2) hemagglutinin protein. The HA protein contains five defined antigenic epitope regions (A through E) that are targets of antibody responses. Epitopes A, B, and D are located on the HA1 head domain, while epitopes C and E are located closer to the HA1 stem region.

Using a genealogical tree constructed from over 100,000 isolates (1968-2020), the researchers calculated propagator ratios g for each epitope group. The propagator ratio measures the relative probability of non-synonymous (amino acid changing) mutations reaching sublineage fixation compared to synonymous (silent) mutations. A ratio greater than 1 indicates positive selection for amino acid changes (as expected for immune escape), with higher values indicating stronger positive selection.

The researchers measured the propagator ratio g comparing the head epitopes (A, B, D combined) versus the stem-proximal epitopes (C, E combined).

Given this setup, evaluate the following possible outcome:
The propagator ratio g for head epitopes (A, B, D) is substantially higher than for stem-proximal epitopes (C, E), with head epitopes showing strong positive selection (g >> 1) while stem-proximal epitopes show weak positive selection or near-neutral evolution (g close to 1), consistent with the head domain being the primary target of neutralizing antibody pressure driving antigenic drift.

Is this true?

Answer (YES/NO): NO